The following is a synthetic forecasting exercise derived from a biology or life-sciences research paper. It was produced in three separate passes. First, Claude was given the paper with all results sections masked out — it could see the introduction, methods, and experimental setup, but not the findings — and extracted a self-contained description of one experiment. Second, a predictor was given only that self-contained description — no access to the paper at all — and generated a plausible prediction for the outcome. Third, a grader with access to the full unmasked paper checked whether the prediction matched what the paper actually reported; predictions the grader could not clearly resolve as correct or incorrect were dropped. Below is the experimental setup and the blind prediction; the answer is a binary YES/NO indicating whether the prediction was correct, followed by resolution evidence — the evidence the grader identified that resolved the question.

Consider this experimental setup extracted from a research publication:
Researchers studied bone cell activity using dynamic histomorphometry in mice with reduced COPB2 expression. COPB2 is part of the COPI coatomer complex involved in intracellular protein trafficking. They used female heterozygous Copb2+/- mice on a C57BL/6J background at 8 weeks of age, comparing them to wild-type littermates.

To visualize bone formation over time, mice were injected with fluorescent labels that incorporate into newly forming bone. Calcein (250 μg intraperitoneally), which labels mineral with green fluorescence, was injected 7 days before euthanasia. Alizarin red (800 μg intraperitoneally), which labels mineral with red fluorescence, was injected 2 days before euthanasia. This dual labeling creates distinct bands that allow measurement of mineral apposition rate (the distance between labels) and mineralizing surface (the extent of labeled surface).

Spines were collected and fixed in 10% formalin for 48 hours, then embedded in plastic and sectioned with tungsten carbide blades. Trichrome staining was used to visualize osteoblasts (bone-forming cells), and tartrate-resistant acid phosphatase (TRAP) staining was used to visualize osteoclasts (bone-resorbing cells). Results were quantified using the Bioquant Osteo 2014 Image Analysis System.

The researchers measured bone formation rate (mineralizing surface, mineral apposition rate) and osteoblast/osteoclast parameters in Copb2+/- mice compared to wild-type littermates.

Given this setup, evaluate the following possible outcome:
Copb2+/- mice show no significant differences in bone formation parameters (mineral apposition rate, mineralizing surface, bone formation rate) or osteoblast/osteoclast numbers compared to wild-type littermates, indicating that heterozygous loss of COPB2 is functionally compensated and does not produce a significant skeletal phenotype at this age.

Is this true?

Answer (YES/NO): NO